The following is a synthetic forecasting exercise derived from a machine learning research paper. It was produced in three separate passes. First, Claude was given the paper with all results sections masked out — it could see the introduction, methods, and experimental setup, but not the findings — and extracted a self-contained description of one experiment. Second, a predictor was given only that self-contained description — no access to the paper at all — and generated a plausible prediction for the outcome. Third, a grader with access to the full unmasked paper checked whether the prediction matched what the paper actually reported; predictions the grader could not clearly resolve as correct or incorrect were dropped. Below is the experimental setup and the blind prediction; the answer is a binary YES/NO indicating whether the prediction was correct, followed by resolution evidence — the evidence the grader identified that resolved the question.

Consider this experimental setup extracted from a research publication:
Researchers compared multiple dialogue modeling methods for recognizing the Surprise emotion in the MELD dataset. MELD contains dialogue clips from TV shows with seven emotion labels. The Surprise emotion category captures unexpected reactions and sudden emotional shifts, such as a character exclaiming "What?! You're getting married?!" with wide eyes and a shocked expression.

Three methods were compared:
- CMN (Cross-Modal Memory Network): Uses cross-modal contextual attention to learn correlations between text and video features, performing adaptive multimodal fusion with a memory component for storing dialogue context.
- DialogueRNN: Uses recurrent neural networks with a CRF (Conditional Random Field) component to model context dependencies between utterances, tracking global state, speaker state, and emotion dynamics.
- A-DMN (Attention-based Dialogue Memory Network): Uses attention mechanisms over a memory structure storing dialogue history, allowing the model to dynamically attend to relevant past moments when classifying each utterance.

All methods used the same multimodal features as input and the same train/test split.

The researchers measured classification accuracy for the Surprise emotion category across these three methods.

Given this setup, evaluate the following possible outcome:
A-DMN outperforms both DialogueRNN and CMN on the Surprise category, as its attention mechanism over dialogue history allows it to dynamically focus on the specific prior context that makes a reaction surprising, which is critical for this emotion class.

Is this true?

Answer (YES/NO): YES